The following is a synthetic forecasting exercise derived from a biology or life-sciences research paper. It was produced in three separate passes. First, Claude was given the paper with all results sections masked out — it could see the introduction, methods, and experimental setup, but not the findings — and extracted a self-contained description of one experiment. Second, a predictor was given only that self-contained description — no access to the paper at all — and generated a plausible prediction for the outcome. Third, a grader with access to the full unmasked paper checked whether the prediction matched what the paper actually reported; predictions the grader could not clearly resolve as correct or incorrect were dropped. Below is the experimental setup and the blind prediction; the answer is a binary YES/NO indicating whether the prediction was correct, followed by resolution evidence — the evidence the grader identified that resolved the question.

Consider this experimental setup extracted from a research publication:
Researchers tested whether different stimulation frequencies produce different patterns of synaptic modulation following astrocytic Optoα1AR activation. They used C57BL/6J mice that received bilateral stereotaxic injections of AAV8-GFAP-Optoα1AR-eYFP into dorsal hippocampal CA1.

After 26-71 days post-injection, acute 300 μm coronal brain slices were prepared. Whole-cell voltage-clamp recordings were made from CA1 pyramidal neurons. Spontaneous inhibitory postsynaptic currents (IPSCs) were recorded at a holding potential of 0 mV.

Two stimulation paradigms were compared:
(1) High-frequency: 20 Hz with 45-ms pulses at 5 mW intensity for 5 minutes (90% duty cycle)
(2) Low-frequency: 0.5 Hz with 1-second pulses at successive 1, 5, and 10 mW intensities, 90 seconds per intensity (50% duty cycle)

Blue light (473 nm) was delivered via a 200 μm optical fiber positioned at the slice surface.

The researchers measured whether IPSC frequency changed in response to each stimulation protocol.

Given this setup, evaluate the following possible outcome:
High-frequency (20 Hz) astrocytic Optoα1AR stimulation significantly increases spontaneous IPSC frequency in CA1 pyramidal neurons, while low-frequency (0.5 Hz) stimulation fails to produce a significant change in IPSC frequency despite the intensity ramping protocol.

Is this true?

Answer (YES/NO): YES